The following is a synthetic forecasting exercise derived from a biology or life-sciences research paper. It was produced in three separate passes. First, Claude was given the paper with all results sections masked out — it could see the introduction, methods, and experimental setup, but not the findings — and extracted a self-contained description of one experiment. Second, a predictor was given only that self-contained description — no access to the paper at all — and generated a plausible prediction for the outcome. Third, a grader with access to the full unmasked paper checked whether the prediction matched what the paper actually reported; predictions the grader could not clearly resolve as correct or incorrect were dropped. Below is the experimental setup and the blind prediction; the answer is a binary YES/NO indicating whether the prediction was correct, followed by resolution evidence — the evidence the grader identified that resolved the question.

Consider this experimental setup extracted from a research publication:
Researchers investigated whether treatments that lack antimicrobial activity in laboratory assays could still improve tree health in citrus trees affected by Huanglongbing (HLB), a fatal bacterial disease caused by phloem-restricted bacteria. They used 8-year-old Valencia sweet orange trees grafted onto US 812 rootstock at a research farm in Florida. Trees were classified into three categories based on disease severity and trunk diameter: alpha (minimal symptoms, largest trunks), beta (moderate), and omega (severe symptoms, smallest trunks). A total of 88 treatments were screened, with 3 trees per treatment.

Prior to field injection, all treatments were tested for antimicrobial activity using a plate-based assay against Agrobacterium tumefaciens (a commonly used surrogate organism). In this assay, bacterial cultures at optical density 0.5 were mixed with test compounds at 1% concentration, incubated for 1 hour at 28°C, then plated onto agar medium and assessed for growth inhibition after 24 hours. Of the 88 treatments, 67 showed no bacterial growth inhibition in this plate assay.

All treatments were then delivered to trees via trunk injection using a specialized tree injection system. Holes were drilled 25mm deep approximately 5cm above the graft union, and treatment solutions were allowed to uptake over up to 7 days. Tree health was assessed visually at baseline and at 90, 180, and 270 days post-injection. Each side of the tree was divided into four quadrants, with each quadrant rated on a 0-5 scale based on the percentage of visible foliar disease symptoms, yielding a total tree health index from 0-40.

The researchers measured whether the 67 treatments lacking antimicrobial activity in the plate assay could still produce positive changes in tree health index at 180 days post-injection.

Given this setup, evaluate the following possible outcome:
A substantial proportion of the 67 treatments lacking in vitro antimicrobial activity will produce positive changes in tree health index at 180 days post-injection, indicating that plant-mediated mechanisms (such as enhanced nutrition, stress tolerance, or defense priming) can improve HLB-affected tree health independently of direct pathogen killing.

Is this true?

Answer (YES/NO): YES